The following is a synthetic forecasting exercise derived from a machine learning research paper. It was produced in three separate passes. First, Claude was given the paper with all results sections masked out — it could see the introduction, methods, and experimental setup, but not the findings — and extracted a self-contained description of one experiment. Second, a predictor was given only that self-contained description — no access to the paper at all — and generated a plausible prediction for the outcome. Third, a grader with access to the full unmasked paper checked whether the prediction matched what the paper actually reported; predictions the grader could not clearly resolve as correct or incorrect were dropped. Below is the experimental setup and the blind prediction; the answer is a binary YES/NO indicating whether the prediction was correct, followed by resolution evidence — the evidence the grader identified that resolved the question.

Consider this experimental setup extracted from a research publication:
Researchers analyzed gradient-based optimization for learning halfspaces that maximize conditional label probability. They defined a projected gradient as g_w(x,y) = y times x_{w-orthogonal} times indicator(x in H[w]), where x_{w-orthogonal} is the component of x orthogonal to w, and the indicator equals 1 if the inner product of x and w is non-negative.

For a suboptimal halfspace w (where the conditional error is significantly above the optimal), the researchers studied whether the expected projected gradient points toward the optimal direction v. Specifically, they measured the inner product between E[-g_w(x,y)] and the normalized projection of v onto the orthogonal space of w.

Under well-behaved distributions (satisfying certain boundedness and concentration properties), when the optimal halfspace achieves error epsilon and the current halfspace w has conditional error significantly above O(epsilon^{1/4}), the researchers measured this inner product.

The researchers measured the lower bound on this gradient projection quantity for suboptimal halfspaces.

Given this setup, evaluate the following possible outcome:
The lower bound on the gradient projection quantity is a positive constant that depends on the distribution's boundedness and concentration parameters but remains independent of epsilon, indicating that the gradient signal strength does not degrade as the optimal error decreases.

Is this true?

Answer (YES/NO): NO